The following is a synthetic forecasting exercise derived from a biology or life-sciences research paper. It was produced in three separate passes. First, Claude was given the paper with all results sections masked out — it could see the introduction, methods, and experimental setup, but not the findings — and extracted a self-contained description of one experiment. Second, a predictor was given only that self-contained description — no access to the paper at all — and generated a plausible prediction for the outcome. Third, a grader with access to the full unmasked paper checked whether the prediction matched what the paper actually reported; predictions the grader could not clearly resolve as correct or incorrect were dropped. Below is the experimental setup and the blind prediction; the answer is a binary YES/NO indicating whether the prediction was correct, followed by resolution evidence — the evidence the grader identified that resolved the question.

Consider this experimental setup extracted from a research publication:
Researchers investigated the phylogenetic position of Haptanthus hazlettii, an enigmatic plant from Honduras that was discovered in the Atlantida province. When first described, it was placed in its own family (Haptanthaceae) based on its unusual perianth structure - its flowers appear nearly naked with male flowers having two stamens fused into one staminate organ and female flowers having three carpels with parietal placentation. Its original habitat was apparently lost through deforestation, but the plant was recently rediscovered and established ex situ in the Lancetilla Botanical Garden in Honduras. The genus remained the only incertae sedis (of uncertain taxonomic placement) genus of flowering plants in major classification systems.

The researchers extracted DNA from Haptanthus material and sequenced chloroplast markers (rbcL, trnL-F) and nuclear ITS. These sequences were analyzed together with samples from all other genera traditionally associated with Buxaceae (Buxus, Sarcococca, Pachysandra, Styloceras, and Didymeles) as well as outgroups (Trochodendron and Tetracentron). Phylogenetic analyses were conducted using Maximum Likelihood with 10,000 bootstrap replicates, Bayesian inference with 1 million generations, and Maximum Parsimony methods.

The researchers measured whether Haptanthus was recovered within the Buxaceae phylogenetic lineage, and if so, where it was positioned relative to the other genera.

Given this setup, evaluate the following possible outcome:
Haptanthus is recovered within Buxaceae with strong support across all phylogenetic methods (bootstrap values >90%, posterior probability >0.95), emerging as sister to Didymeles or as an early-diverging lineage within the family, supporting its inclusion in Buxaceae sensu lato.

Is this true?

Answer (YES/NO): YES